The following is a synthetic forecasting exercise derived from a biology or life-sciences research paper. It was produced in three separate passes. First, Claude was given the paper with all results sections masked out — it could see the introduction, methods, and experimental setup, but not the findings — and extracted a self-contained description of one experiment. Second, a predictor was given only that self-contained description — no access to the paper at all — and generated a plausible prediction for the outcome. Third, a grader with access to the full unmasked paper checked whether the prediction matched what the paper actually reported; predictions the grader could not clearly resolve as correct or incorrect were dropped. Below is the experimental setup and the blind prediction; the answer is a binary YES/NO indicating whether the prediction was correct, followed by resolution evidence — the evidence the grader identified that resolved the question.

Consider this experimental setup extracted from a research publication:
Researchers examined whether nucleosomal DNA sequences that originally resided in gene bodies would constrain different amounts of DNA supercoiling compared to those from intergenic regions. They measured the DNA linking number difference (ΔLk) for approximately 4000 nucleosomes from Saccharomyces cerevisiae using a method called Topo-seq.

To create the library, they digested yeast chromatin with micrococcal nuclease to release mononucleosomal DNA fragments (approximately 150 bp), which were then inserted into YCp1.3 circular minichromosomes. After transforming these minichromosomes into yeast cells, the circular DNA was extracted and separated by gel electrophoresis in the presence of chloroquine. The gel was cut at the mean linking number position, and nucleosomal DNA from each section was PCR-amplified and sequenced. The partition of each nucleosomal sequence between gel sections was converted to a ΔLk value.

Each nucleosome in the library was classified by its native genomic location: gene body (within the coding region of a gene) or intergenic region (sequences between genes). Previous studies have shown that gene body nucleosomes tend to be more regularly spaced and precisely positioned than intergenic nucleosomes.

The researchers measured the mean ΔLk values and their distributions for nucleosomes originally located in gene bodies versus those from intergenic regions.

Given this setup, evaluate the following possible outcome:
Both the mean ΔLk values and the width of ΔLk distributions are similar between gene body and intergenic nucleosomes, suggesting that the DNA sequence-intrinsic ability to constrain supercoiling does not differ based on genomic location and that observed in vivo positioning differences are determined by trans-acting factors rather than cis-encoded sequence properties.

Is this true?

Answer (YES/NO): NO